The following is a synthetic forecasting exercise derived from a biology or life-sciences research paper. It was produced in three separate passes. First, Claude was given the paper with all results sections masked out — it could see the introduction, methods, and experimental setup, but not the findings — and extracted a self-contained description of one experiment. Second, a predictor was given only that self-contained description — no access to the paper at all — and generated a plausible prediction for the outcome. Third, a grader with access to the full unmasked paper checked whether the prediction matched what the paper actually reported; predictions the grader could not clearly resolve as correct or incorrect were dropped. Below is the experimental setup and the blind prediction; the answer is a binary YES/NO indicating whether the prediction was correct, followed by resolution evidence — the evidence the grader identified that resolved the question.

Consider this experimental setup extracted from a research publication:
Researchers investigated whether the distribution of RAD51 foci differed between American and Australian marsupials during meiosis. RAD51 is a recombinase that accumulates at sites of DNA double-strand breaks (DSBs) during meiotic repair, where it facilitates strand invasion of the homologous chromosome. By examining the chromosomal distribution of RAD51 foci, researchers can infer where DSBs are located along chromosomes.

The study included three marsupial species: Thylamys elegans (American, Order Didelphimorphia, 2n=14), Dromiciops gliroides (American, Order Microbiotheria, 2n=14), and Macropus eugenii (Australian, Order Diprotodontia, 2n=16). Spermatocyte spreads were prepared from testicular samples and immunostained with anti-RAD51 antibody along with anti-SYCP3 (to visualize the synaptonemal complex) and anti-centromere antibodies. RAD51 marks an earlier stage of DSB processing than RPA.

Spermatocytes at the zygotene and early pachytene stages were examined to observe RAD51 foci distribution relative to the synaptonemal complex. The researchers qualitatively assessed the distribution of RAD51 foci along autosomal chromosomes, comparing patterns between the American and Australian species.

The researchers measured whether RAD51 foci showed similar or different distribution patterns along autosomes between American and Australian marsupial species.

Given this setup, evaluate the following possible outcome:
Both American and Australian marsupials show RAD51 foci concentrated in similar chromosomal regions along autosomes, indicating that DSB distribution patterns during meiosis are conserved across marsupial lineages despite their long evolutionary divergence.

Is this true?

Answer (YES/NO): NO